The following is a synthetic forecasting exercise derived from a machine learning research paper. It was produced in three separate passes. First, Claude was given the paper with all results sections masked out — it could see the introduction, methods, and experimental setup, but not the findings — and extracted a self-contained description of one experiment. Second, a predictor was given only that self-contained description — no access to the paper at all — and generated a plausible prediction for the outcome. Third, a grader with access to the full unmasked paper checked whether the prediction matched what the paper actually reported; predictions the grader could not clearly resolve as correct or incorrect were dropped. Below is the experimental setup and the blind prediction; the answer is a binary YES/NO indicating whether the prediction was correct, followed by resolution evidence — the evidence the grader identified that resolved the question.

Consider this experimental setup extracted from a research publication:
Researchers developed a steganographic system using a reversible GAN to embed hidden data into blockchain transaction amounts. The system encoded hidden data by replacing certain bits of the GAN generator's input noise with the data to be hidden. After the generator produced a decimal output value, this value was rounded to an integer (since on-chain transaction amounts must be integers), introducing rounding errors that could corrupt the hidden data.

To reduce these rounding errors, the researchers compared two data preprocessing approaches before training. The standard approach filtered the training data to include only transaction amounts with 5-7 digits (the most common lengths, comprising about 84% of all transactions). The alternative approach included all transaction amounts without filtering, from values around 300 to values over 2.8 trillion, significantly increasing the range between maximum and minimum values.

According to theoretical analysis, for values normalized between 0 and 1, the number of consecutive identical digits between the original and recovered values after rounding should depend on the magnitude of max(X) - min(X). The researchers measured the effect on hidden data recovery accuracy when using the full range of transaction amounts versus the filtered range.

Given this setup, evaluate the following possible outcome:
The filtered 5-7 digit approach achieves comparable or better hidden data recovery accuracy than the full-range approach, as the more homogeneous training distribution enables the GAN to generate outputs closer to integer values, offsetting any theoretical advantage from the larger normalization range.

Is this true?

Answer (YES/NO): NO